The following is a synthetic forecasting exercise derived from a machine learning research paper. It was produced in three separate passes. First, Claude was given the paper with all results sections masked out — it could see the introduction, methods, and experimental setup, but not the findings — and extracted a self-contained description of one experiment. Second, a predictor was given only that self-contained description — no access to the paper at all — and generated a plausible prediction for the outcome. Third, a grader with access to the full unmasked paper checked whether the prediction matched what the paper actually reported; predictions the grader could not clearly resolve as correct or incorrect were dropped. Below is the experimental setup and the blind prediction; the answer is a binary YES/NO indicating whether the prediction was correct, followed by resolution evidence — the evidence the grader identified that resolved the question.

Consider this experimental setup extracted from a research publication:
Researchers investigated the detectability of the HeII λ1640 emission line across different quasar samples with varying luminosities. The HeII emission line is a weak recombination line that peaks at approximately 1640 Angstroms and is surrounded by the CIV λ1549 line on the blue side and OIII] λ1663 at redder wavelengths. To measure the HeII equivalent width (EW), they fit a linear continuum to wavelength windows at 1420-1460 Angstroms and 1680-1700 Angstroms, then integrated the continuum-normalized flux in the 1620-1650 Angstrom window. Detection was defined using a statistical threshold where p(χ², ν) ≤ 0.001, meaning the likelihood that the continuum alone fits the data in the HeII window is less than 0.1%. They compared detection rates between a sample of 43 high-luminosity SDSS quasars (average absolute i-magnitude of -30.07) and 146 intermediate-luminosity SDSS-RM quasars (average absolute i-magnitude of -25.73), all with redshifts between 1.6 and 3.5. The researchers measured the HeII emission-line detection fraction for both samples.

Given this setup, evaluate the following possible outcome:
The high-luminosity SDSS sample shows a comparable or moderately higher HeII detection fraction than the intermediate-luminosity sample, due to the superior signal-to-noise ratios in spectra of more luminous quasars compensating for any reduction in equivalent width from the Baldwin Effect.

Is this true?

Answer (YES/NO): YES